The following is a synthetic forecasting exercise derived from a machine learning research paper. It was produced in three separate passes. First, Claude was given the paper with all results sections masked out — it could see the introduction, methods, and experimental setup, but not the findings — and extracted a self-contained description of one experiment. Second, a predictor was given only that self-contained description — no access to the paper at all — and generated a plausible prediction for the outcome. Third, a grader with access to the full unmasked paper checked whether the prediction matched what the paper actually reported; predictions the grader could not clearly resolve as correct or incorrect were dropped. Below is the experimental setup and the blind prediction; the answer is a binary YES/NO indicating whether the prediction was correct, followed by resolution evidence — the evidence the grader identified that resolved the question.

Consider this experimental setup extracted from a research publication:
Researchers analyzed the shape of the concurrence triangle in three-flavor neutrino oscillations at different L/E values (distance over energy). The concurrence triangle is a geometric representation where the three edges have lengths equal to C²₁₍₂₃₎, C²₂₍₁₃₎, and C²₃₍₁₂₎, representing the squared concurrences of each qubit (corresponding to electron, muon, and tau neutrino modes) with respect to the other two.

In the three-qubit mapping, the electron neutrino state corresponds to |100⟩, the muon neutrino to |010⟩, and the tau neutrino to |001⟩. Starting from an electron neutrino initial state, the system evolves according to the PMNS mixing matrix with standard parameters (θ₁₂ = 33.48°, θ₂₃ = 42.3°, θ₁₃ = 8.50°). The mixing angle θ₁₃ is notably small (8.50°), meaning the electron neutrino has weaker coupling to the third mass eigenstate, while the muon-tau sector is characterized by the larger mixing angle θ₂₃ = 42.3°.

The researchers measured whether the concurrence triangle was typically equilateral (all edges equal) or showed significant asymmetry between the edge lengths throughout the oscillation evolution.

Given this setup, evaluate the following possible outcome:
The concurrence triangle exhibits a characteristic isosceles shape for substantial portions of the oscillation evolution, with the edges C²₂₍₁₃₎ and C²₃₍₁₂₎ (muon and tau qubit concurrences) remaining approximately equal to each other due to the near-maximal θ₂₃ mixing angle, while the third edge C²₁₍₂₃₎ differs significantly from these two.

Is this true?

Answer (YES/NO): NO